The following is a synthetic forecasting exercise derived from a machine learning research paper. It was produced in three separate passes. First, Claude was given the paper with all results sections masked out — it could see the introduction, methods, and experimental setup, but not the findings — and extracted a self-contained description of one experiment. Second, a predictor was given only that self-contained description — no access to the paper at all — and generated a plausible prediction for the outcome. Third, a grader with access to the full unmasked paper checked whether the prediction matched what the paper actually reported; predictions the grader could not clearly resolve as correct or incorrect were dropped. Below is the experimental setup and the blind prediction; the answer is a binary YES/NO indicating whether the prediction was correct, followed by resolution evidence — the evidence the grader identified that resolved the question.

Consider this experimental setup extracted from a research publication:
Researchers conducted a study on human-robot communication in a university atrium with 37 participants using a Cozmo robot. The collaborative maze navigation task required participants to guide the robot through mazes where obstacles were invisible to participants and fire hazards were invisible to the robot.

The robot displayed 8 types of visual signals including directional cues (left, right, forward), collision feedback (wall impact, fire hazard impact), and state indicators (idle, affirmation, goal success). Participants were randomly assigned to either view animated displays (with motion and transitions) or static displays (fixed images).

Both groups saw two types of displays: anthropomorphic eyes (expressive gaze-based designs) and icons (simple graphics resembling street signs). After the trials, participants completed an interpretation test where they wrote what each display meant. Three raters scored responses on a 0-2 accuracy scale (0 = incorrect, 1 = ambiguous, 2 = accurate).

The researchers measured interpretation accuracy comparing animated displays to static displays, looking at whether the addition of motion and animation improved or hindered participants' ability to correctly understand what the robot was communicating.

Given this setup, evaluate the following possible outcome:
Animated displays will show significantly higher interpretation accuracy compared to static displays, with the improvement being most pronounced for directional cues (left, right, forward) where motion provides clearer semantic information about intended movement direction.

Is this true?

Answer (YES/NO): NO